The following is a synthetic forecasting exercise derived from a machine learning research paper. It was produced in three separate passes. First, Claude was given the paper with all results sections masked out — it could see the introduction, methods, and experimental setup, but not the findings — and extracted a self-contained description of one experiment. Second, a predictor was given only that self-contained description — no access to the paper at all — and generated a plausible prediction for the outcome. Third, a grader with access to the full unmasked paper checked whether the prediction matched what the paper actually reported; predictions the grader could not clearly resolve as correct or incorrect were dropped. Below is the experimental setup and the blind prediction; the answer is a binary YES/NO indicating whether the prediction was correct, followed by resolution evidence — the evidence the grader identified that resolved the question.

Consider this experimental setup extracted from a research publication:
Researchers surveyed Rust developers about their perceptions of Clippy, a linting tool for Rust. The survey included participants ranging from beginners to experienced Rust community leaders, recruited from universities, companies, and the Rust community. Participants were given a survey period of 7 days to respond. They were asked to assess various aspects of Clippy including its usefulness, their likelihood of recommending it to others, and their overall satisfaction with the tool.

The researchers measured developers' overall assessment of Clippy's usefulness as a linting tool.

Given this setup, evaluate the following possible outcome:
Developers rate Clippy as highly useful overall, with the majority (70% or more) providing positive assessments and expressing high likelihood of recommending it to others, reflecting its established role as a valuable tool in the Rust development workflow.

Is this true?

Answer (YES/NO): NO